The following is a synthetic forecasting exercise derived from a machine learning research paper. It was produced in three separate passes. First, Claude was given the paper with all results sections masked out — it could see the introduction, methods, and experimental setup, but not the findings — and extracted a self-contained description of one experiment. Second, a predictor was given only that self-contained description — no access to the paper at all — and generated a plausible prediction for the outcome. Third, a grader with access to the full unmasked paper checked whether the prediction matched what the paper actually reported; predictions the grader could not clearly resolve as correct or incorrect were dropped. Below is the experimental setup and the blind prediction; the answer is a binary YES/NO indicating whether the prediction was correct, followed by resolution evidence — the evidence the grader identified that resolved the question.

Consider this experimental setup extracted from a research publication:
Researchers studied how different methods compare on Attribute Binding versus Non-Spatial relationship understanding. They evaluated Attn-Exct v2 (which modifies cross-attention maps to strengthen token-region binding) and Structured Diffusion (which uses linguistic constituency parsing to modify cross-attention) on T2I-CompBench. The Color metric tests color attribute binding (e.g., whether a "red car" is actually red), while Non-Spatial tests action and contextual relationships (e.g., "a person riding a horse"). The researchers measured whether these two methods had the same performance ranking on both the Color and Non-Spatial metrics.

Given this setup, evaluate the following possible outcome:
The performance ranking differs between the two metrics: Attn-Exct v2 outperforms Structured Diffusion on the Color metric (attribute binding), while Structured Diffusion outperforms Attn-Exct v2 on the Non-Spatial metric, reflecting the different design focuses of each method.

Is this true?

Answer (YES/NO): YES